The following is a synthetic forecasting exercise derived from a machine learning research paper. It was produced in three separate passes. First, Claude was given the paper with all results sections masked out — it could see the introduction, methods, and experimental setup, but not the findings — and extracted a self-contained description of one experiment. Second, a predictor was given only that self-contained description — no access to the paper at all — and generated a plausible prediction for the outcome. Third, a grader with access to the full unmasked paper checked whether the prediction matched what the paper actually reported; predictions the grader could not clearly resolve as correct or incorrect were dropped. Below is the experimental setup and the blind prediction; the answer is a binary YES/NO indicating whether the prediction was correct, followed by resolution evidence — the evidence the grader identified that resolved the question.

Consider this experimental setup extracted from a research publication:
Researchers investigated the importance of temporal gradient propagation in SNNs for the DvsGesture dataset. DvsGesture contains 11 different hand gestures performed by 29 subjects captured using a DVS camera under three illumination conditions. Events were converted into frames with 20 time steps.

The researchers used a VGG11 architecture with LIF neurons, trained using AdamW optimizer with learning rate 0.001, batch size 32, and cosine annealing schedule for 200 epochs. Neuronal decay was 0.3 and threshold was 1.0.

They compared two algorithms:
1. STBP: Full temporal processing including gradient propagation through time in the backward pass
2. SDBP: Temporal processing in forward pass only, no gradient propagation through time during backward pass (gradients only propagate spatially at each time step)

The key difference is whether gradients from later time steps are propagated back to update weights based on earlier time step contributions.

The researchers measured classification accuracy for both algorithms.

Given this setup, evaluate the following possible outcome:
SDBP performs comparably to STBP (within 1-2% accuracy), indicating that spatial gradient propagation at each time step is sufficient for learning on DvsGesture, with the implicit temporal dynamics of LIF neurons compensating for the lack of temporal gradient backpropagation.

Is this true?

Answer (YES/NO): YES